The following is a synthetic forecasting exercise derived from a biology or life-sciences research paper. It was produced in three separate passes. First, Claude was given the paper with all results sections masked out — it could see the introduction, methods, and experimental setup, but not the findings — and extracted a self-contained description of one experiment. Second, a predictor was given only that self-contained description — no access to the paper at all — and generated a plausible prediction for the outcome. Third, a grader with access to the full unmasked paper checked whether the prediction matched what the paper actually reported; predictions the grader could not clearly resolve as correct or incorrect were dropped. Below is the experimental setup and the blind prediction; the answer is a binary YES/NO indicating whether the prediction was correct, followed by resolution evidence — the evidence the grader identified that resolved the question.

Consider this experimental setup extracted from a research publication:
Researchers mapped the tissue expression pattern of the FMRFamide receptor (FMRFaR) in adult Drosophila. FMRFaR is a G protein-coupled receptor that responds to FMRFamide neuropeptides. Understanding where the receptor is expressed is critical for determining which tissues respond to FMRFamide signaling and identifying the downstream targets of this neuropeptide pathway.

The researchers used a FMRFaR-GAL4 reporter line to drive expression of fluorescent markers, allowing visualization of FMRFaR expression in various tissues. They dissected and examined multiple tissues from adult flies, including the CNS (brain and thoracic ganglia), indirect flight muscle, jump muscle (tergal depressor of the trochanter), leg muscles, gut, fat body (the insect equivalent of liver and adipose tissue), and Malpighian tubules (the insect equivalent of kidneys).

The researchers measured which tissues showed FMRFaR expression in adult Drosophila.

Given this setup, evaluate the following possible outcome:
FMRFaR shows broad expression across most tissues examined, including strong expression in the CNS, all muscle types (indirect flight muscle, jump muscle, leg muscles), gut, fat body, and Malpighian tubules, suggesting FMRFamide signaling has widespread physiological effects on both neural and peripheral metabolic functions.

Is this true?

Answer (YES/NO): NO